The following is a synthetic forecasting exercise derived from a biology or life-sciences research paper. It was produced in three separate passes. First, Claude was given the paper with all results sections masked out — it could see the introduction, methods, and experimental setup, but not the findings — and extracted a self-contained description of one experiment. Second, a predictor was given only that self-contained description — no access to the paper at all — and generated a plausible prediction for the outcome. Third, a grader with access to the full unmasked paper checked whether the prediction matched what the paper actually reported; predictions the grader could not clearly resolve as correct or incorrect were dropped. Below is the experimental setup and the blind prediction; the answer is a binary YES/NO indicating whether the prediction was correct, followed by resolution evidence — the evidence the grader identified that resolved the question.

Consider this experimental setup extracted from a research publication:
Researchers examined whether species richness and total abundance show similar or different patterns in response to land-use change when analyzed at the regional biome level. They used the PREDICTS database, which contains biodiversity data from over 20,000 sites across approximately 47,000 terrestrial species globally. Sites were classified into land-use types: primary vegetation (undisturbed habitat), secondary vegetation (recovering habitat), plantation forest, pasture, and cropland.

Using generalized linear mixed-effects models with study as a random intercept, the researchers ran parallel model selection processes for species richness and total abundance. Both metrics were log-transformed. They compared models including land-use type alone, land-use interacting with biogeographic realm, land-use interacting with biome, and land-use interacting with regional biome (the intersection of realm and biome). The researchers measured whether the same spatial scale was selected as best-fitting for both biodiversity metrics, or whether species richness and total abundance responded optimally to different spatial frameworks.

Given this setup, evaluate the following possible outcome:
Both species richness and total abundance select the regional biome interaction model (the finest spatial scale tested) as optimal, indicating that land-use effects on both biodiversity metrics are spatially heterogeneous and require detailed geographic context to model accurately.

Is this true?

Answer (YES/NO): YES